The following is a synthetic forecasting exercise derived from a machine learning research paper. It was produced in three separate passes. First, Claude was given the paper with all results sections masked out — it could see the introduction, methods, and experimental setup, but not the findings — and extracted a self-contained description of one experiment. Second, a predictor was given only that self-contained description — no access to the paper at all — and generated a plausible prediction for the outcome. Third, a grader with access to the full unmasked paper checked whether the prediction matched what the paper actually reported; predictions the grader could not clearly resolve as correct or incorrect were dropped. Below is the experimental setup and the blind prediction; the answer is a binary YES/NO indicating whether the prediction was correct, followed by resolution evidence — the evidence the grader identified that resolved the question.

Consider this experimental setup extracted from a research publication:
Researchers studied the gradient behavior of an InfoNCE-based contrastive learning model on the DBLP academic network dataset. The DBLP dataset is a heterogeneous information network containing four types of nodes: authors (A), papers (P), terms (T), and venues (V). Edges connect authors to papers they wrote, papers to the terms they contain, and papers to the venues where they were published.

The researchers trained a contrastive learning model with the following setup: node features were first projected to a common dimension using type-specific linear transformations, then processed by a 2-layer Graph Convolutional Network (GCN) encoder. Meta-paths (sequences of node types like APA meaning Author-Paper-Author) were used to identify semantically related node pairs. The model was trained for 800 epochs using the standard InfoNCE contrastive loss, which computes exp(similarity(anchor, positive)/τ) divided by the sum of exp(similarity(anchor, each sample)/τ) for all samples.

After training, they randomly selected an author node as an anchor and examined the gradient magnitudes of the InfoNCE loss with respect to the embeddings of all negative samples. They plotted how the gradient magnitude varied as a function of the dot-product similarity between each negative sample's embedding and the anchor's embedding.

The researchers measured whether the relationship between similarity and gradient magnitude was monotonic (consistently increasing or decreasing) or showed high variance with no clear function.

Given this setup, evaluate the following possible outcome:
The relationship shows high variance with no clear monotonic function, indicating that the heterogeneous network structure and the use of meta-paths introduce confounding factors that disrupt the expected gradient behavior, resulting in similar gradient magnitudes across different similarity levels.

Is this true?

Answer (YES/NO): NO